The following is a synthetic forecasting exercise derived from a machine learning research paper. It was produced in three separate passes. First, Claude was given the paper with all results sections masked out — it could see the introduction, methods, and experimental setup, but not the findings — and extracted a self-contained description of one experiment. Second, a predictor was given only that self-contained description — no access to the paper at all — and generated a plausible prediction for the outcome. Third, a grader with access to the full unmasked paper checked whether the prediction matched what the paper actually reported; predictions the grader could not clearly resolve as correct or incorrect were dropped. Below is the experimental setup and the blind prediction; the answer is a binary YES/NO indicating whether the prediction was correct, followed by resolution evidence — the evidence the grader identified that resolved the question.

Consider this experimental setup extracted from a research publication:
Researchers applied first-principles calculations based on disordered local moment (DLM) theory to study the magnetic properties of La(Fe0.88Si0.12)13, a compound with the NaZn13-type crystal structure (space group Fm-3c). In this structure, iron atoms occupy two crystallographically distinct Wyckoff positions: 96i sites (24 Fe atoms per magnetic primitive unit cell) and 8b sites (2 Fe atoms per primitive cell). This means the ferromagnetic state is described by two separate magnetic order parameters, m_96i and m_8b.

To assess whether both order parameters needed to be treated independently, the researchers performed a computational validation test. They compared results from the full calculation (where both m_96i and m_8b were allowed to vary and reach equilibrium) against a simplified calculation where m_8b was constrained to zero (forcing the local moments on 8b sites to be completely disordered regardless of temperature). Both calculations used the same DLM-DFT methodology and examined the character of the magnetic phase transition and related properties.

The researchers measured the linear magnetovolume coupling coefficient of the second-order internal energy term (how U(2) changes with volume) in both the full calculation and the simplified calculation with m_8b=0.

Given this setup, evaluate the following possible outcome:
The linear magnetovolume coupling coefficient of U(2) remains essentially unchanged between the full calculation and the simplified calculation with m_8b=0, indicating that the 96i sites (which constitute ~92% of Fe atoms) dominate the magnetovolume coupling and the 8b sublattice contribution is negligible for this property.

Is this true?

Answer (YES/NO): NO